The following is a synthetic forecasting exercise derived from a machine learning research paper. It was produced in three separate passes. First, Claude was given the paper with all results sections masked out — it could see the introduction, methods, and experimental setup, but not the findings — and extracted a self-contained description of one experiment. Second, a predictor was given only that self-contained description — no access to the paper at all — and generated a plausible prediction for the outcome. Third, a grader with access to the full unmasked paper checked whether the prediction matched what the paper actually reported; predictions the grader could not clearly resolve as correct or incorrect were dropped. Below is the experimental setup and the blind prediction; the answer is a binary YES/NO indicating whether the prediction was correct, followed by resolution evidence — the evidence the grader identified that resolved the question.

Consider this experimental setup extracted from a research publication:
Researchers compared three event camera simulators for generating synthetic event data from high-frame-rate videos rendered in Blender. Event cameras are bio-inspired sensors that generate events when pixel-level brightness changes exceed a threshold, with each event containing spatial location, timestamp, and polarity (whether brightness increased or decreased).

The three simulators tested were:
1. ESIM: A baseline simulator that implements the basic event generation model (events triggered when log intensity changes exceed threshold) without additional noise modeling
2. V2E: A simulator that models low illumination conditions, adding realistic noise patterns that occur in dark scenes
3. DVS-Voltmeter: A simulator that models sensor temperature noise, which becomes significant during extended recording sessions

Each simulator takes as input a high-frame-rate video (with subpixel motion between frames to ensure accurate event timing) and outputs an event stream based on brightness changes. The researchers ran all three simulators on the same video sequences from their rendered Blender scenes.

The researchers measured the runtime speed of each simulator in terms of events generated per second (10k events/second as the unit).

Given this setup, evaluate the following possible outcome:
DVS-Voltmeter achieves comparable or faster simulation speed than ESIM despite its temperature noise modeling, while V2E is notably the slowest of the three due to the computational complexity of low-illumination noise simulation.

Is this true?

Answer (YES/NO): NO